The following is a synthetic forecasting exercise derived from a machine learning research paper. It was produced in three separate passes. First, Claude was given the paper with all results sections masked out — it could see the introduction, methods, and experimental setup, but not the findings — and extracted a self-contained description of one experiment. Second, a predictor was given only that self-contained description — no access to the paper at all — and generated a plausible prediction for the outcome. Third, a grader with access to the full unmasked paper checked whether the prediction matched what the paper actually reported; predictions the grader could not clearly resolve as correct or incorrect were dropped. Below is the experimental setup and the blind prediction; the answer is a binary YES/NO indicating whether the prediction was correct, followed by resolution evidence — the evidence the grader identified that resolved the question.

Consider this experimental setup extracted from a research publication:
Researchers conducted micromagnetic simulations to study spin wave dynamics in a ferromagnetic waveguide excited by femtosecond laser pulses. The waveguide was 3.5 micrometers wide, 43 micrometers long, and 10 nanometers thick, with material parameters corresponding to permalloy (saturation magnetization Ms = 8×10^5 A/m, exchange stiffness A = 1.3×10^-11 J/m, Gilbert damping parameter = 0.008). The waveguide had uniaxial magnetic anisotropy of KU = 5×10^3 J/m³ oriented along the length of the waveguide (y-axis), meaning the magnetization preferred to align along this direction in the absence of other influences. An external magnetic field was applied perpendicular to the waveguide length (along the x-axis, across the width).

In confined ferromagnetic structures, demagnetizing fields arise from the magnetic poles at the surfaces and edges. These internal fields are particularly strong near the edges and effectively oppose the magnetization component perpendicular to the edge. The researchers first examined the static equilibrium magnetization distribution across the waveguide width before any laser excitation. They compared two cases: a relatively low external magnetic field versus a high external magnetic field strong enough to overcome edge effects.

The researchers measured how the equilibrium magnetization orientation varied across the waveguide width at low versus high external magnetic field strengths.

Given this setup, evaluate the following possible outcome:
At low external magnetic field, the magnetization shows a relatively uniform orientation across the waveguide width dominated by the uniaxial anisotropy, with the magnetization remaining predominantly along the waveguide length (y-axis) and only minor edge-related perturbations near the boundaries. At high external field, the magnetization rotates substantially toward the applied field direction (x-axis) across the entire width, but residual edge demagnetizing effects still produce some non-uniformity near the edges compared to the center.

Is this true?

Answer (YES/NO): NO